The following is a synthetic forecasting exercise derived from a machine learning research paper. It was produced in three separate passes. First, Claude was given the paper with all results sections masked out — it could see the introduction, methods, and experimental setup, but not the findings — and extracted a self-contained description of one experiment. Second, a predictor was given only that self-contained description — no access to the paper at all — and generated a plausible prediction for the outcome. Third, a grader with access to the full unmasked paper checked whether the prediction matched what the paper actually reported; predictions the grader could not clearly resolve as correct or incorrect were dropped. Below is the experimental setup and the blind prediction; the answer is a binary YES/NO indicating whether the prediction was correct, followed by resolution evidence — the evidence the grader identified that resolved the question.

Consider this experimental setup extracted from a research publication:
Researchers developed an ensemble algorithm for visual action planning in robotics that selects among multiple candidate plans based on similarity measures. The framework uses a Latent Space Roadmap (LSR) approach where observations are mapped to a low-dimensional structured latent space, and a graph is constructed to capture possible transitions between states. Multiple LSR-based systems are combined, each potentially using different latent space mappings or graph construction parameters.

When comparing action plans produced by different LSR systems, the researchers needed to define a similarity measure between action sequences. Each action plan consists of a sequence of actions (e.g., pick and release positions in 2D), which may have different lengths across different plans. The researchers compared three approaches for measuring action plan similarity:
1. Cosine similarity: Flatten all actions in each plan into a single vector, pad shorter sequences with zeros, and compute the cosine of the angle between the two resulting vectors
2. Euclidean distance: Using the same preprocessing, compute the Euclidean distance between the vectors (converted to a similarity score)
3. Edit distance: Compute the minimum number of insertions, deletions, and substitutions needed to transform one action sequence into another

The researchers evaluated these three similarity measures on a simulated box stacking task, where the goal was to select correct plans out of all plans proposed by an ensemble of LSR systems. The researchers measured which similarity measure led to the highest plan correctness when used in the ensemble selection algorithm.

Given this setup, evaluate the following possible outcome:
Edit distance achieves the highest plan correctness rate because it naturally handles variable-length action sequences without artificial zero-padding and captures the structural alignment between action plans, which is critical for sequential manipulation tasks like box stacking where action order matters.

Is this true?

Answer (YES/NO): NO